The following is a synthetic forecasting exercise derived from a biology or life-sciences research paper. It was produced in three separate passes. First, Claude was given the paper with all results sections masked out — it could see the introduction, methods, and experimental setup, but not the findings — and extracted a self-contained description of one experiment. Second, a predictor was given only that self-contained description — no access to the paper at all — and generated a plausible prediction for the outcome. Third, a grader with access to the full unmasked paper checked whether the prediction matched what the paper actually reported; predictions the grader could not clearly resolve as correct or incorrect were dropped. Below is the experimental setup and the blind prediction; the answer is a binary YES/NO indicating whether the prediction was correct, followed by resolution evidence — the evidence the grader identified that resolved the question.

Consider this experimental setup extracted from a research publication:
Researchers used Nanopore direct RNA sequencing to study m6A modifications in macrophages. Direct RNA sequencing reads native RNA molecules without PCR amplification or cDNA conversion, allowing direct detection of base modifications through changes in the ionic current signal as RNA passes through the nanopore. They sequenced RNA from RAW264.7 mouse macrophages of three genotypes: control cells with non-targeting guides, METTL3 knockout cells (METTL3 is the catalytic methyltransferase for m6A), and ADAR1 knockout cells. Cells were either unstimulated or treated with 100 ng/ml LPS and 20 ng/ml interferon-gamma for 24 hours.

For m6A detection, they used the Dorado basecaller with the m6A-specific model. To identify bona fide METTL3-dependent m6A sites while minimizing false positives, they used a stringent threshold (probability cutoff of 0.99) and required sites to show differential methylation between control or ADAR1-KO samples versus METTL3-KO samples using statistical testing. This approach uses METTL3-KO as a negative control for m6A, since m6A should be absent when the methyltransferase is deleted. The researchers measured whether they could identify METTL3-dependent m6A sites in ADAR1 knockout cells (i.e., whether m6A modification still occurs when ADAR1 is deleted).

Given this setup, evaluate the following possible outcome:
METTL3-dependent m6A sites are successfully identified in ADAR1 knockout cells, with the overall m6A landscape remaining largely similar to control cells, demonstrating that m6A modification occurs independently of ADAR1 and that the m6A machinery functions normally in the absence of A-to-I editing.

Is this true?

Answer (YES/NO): YES